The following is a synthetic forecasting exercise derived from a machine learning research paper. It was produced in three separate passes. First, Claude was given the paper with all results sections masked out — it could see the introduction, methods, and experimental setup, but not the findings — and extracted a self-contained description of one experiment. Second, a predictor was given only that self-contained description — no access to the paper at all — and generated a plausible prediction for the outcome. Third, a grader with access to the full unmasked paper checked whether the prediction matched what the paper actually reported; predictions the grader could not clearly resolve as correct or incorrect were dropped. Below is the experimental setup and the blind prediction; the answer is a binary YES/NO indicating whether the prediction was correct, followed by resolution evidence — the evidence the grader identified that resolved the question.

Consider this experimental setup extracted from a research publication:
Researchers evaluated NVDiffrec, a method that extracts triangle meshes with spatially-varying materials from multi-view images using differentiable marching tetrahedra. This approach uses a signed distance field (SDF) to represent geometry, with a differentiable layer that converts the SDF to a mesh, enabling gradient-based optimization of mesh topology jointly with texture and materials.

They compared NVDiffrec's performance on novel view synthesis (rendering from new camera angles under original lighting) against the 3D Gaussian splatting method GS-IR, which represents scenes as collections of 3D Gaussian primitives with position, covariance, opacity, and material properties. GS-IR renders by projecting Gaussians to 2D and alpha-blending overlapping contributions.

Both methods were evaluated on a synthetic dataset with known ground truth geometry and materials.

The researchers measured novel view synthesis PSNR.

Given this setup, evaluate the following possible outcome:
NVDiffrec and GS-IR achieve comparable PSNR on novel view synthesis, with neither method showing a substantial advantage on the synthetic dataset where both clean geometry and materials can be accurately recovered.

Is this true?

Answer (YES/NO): NO